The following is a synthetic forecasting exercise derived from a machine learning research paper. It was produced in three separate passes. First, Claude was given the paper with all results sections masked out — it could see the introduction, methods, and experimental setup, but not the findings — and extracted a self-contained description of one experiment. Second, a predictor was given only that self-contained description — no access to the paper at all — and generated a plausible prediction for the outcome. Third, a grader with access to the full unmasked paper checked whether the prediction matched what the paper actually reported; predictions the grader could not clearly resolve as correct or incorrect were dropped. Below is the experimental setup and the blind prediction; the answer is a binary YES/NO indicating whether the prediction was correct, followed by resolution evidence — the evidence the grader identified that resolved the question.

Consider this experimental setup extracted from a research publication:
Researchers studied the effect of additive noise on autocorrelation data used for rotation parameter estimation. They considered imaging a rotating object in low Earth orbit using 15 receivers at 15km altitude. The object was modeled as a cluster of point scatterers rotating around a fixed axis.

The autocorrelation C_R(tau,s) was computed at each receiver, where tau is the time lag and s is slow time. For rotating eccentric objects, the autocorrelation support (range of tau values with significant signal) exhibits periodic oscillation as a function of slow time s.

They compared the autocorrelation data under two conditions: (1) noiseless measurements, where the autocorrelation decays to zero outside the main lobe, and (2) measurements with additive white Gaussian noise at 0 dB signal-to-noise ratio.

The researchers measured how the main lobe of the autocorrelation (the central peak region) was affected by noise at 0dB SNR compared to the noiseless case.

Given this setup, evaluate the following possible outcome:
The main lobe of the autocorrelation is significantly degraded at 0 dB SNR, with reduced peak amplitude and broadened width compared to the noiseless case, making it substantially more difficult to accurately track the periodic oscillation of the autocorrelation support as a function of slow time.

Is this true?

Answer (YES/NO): NO